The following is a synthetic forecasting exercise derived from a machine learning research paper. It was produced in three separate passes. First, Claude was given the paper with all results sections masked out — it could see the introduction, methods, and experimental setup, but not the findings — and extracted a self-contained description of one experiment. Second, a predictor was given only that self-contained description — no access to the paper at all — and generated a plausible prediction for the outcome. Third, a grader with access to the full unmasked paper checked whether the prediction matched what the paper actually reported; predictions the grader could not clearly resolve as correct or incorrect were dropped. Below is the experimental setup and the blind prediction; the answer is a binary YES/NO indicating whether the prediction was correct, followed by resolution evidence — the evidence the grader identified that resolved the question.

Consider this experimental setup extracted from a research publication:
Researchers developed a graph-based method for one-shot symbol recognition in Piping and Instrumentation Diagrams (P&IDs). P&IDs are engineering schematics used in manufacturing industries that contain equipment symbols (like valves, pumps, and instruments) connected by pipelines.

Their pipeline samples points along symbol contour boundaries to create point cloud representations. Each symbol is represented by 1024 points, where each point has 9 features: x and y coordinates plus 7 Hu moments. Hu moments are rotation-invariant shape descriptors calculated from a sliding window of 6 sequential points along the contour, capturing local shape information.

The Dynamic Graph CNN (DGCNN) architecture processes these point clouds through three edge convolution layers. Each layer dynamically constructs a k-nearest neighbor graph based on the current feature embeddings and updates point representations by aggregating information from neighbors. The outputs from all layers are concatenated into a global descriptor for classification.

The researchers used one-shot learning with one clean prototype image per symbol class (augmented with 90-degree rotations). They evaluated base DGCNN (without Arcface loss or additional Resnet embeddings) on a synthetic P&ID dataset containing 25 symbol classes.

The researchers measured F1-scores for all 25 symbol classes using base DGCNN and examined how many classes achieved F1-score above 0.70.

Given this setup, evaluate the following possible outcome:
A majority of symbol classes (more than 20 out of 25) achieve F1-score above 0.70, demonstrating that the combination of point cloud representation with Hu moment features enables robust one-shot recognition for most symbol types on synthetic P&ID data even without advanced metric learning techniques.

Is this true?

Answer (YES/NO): YES